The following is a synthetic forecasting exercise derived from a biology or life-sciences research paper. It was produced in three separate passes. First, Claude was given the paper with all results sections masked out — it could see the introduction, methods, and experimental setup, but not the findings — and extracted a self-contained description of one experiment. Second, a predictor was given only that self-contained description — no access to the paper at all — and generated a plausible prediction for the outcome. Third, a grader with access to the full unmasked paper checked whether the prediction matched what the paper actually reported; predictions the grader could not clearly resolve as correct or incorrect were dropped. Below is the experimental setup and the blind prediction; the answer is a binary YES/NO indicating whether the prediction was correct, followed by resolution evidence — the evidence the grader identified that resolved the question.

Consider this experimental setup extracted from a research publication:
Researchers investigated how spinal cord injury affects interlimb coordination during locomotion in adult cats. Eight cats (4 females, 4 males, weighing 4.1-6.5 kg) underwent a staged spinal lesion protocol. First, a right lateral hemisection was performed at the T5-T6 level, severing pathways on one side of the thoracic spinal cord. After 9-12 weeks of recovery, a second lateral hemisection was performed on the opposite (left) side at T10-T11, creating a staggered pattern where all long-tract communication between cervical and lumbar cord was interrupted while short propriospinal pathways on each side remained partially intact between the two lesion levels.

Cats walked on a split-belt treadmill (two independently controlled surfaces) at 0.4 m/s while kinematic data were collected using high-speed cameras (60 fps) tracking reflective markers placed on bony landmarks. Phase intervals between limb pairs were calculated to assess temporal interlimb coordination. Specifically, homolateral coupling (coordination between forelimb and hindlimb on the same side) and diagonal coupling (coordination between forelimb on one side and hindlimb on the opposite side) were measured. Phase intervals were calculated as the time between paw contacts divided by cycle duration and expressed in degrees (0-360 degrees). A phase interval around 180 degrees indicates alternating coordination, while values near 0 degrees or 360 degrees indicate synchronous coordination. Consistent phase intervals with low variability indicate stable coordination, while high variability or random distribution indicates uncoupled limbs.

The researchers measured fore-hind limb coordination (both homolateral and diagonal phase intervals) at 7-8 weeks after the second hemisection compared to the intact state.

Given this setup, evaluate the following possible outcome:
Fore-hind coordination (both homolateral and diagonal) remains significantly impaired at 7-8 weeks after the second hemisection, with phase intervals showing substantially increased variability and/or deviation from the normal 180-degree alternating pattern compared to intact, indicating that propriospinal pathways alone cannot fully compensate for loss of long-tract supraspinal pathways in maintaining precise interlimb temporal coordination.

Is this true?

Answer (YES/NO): YES